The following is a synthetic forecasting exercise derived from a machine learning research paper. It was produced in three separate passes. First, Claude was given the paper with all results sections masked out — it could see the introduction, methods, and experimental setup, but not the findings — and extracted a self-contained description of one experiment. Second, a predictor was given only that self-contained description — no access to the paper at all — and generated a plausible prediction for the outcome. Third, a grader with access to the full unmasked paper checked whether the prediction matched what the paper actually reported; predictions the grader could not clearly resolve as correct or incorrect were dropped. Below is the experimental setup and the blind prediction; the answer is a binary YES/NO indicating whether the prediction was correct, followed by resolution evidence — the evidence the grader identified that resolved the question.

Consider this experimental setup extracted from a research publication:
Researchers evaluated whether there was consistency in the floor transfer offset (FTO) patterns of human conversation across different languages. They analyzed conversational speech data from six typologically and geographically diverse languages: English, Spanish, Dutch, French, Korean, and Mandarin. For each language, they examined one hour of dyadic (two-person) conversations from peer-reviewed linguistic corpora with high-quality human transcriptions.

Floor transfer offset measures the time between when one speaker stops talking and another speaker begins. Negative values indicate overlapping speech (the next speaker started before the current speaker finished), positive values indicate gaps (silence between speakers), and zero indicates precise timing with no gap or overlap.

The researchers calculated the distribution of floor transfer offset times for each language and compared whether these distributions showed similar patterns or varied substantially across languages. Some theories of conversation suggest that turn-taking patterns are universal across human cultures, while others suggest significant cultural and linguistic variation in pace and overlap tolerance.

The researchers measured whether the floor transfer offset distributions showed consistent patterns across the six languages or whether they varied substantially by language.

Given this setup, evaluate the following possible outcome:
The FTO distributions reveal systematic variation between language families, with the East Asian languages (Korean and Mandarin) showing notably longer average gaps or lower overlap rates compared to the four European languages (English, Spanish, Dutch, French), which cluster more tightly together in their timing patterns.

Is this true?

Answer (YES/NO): NO